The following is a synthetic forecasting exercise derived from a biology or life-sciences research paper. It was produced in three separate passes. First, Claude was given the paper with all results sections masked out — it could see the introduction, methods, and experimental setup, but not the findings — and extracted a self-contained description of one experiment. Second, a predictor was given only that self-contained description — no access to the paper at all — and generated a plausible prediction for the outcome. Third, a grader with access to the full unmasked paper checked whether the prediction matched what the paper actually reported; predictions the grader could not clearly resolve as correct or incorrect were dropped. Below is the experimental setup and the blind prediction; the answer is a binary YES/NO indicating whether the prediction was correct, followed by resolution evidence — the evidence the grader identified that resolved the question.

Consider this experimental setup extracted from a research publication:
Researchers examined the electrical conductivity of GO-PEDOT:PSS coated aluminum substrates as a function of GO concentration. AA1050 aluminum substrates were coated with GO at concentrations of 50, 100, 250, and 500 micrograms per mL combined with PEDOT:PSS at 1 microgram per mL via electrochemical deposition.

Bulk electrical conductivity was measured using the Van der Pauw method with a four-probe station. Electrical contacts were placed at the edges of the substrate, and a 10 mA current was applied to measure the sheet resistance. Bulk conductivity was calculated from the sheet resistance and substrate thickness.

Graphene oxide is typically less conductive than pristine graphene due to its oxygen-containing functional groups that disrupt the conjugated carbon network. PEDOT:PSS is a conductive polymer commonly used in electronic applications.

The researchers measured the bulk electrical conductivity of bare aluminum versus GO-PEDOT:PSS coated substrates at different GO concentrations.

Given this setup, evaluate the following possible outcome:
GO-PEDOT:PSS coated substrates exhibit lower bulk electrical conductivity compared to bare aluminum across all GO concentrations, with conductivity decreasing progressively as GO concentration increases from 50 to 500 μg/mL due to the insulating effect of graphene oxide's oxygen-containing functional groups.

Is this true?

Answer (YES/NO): YES